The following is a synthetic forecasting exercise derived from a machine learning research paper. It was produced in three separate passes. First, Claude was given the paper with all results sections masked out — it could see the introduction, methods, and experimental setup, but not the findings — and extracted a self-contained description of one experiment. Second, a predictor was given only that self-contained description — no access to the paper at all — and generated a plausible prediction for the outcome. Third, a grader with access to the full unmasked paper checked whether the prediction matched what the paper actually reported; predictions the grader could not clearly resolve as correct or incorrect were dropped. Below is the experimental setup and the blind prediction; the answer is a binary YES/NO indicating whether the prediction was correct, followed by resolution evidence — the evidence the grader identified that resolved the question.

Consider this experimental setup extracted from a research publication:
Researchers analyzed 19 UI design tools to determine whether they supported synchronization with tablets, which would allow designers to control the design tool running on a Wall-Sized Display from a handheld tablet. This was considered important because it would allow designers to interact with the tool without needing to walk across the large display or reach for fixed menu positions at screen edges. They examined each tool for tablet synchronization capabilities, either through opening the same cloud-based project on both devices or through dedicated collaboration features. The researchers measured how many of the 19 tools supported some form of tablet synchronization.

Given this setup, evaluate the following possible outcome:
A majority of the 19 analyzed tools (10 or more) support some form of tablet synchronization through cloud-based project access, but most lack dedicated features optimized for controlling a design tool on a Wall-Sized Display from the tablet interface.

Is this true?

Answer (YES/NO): YES